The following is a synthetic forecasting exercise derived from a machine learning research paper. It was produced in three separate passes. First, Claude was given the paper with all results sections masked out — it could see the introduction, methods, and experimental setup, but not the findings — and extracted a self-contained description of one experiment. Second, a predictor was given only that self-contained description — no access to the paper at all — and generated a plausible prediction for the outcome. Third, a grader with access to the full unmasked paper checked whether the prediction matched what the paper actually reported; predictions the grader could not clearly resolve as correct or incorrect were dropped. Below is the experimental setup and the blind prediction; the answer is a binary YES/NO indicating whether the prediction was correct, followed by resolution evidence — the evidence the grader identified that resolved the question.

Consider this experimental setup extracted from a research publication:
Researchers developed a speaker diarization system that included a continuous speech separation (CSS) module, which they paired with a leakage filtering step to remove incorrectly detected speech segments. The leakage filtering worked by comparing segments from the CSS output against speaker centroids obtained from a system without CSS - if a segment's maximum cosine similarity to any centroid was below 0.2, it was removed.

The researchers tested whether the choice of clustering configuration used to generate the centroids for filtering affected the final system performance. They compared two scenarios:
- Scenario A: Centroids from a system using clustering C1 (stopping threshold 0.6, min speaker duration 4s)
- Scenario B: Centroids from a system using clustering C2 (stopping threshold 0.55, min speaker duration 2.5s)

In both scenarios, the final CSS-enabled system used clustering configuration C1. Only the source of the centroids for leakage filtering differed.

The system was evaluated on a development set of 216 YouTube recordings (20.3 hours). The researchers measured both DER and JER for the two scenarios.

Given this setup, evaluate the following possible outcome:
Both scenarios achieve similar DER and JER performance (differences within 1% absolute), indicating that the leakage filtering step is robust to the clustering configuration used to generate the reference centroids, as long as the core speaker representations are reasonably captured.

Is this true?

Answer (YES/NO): NO